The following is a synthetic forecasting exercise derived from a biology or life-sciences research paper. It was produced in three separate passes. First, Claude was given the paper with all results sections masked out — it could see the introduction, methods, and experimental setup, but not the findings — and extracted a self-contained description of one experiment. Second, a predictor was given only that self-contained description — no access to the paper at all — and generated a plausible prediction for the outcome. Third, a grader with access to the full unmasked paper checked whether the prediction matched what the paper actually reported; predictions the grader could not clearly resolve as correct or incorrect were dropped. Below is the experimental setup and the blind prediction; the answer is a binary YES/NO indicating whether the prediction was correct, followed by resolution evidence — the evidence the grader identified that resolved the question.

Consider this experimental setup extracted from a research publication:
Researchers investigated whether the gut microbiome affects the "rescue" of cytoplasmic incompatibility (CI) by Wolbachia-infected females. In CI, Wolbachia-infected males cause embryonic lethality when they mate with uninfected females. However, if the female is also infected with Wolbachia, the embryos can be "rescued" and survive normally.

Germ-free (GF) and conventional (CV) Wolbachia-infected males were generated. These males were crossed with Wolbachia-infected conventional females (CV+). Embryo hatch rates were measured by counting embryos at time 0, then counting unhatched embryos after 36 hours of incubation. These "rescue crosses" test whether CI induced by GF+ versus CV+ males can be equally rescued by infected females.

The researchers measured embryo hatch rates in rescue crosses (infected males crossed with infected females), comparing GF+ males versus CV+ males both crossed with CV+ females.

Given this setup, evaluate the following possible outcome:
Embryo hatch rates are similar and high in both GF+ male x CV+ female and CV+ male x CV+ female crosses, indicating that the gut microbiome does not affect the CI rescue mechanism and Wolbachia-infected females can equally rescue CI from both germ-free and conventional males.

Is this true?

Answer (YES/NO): YES